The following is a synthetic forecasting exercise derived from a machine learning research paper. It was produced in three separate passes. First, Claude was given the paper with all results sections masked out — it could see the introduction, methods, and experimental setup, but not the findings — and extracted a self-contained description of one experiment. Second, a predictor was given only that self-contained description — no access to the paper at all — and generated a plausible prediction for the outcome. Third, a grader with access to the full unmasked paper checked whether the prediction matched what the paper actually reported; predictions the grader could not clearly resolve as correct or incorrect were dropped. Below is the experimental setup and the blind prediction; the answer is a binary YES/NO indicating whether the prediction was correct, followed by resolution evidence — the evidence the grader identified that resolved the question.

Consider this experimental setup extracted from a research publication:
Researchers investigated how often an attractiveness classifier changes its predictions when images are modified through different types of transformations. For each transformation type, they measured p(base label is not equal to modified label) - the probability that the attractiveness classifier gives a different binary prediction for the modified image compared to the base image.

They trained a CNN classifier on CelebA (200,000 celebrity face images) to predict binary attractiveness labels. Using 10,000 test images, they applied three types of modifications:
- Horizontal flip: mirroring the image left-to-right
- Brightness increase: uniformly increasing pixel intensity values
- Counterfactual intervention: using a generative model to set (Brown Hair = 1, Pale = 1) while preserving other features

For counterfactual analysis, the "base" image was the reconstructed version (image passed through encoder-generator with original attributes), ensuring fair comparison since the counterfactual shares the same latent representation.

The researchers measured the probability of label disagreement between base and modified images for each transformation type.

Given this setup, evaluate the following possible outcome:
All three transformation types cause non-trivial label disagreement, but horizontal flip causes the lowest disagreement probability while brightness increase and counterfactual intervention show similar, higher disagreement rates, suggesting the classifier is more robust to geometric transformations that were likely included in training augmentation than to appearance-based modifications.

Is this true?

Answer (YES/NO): YES